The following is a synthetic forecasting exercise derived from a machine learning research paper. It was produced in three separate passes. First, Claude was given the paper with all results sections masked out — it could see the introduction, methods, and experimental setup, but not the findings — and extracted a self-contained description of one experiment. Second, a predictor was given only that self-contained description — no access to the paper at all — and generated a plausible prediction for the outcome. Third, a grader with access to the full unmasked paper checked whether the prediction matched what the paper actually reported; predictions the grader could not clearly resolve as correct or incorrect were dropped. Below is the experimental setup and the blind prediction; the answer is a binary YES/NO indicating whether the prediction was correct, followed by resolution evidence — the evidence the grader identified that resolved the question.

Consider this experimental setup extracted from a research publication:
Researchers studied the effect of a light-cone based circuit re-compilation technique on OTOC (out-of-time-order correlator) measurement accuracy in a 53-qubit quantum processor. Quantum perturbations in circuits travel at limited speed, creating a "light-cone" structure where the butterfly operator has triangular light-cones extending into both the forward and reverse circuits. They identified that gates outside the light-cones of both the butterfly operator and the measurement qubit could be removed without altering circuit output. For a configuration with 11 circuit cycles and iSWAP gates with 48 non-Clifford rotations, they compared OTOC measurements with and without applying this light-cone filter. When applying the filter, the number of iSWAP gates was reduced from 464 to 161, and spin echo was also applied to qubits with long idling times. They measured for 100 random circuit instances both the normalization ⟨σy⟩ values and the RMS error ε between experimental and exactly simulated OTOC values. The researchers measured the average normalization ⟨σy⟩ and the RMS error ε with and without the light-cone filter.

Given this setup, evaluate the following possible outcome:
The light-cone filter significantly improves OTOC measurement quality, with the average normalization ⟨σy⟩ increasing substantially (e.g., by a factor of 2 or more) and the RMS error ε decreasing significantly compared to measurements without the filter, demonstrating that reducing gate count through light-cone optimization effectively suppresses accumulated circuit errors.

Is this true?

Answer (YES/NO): YES